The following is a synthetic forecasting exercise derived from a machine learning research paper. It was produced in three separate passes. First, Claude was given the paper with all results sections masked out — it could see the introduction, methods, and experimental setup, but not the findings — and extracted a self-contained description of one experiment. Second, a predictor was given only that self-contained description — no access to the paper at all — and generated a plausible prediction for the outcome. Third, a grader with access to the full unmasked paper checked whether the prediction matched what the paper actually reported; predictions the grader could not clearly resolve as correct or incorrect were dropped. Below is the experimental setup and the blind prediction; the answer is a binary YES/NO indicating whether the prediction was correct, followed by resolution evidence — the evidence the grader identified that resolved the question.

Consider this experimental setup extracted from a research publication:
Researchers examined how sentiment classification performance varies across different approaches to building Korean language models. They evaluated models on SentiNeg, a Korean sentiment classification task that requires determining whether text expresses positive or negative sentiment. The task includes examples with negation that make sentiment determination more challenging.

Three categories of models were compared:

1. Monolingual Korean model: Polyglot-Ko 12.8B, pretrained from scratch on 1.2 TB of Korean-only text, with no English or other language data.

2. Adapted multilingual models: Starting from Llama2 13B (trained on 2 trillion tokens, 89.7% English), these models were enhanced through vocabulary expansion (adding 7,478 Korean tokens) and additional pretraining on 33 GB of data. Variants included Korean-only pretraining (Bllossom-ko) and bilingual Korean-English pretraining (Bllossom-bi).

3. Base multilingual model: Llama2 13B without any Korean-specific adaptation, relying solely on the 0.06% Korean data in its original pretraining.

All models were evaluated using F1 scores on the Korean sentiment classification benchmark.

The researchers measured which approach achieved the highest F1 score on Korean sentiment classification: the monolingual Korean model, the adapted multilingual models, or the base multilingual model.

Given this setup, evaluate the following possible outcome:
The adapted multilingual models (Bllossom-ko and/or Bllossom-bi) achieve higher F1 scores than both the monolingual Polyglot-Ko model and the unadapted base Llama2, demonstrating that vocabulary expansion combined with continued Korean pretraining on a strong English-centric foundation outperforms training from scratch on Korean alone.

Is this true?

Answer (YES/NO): NO